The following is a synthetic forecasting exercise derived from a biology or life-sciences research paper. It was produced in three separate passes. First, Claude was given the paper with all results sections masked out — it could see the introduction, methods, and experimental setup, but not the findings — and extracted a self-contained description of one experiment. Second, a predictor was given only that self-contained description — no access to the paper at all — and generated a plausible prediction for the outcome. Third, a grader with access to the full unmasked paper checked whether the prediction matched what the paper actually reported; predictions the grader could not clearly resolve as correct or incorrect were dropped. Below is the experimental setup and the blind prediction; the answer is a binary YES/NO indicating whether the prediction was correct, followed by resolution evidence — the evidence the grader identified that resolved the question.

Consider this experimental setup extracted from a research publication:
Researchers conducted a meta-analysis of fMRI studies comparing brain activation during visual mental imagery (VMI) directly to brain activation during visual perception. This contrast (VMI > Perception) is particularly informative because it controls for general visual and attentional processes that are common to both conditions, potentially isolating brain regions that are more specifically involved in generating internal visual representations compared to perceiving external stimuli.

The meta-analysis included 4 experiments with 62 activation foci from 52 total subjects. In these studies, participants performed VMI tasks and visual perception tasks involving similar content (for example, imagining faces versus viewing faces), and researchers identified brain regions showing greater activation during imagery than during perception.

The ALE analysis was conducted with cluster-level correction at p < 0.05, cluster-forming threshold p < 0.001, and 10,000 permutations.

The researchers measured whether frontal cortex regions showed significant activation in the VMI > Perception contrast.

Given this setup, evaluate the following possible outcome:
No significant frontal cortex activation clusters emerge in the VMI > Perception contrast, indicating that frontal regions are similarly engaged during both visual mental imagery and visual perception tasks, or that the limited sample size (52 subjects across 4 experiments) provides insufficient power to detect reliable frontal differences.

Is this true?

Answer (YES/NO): NO